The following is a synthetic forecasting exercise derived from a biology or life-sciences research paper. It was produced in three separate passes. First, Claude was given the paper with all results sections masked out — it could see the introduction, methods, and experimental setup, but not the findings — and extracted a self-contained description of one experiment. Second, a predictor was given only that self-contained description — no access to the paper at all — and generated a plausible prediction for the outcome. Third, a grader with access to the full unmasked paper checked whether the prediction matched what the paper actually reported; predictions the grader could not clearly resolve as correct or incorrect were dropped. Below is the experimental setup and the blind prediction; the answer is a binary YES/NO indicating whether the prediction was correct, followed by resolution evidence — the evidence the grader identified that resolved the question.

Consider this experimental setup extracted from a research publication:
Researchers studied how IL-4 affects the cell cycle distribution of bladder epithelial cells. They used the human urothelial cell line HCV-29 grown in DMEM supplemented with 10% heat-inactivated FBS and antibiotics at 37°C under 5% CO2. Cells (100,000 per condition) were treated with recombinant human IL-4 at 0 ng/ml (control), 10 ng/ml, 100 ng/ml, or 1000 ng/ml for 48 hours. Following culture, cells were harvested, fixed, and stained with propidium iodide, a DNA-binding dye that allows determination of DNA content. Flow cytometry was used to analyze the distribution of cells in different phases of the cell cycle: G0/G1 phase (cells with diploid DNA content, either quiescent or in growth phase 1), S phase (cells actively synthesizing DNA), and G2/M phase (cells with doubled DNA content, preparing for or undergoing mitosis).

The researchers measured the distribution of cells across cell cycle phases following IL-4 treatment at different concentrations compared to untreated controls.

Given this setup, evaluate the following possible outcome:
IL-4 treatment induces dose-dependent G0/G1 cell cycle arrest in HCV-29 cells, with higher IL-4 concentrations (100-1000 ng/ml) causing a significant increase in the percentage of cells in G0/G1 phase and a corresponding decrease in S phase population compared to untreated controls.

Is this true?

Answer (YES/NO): NO